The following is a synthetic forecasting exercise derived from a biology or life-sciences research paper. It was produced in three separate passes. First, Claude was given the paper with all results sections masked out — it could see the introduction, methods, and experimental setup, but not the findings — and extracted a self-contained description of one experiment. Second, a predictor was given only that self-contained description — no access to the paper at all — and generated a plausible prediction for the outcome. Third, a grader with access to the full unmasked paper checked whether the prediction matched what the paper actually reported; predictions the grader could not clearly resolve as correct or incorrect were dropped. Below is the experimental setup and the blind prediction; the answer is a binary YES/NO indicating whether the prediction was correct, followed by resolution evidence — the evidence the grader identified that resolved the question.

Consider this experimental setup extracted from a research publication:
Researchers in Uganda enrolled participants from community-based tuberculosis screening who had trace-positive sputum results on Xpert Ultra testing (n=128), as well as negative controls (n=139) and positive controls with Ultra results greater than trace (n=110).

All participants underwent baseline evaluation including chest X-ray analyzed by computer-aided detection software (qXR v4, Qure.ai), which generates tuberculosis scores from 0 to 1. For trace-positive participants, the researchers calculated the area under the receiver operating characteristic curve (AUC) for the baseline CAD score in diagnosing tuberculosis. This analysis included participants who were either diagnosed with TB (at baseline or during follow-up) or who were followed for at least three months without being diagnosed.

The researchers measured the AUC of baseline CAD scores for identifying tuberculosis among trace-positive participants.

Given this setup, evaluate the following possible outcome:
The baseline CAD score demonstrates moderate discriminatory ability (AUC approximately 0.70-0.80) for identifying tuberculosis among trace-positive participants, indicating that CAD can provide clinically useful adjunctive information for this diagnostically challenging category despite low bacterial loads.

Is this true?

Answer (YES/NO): YES